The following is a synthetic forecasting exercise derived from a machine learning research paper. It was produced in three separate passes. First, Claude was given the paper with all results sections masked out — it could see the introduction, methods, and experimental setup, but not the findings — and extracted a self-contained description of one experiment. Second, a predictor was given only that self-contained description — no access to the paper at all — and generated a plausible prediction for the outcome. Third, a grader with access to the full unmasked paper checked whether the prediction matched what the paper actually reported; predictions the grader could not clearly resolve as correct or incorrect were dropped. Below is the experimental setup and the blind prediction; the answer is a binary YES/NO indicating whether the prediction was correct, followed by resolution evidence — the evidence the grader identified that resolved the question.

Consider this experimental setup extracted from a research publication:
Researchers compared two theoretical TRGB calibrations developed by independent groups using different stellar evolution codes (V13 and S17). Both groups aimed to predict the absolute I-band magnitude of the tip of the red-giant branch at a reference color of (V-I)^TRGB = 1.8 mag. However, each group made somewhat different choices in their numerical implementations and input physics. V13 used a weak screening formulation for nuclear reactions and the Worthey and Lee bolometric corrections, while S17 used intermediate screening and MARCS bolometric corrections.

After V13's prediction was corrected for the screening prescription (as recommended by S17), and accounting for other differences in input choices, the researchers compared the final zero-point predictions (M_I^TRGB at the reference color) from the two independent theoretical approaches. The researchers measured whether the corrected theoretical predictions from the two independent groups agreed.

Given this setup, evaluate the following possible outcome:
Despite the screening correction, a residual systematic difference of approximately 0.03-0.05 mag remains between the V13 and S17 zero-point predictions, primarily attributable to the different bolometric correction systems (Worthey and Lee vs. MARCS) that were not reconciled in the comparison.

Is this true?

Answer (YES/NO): NO